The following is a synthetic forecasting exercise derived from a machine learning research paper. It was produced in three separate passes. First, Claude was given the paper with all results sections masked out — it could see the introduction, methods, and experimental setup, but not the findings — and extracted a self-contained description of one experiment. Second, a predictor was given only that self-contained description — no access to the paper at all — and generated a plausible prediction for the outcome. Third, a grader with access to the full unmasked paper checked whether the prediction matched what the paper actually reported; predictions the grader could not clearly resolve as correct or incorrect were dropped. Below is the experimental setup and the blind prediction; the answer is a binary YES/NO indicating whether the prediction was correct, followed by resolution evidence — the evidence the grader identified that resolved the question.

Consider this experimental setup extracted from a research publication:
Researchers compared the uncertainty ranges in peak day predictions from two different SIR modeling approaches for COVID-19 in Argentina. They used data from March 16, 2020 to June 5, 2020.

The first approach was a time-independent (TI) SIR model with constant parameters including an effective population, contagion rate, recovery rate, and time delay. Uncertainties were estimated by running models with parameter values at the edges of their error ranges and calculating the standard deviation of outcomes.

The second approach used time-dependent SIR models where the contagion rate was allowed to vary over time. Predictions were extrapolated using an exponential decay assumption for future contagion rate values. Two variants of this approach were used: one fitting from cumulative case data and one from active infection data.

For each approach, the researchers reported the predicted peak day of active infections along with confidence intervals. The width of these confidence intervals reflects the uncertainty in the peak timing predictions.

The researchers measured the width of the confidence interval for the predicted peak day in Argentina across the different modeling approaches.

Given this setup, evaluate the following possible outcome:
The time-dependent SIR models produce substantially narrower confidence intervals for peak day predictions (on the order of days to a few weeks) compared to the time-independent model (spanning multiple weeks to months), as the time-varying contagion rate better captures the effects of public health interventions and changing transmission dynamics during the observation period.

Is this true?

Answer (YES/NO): NO